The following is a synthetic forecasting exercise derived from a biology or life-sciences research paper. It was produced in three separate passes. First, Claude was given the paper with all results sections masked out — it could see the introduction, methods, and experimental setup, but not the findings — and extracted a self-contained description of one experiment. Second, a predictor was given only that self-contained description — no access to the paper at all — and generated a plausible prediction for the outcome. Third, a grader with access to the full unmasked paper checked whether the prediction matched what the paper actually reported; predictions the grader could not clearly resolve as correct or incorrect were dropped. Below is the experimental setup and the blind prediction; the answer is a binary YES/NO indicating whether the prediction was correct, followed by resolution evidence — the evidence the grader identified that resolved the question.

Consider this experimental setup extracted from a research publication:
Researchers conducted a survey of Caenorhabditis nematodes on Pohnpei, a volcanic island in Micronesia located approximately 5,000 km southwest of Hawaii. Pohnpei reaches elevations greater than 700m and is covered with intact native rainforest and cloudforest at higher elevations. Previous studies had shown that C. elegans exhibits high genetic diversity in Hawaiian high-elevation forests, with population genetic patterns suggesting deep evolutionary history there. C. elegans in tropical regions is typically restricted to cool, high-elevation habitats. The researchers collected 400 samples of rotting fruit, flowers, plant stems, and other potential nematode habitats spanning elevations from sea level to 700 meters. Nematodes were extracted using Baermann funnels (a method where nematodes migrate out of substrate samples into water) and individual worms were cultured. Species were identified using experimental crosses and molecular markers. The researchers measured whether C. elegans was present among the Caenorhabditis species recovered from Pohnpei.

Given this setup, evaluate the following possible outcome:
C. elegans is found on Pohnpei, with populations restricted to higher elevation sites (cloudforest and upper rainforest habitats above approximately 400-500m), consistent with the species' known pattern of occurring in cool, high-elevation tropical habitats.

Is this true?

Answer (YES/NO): NO